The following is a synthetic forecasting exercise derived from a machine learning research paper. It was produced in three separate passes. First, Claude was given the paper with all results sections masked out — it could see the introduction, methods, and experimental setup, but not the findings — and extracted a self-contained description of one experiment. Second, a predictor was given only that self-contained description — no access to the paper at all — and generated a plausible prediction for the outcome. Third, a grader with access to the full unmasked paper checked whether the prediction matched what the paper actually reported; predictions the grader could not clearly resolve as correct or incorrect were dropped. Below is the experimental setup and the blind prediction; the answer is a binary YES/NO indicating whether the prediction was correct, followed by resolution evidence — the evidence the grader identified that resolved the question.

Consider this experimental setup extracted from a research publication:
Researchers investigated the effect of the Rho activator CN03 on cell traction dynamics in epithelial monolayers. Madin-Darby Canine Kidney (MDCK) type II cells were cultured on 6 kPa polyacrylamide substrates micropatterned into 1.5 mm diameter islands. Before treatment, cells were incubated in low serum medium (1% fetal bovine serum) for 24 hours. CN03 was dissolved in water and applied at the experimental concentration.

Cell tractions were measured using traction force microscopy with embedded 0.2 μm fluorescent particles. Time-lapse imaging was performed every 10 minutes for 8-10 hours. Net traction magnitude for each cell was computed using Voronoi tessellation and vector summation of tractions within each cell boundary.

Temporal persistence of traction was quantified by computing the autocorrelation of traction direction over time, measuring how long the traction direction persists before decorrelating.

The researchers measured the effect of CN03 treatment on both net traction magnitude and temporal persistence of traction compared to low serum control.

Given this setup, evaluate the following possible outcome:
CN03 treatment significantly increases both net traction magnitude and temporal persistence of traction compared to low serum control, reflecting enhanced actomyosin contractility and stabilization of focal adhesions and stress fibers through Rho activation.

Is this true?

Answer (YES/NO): YES